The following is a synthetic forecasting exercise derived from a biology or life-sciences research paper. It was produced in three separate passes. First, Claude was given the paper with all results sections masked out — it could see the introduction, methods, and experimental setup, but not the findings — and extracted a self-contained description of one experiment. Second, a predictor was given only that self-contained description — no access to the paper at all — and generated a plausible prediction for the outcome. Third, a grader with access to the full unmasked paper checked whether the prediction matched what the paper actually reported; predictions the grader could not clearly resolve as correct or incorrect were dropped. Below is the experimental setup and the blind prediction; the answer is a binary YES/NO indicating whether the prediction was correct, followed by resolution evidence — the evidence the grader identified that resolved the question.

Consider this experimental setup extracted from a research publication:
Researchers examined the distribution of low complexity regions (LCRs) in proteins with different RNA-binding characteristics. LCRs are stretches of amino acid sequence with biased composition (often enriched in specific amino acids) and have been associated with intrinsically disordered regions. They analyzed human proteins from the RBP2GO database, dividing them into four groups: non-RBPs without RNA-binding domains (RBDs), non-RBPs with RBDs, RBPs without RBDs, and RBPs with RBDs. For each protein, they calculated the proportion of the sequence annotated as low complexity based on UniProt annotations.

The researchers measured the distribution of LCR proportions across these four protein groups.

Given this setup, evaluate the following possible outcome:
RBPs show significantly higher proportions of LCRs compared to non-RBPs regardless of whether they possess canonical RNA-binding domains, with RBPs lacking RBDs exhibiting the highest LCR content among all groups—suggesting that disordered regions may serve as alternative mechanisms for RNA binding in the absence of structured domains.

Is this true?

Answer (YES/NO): NO